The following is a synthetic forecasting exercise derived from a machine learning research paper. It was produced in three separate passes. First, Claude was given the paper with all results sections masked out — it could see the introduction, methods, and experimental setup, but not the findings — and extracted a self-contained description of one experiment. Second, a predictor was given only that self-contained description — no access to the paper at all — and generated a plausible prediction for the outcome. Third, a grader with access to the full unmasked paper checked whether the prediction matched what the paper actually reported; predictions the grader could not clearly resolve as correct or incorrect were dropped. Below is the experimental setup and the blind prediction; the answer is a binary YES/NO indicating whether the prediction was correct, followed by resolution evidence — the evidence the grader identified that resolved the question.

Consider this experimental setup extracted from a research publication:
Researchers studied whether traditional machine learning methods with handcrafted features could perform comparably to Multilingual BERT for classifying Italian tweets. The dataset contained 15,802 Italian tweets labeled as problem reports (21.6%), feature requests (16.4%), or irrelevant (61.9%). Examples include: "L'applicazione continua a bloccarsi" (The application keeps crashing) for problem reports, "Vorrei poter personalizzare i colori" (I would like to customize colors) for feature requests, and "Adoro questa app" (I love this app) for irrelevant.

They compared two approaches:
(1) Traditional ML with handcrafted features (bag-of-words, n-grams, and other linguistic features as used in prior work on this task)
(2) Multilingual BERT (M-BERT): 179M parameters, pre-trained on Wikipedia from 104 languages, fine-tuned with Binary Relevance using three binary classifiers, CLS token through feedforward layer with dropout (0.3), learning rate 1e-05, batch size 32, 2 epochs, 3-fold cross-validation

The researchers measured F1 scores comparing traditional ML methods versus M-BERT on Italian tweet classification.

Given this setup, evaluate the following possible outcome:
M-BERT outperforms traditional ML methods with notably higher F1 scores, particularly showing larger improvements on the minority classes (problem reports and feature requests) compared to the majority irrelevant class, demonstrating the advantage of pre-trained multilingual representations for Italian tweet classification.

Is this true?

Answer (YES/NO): NO